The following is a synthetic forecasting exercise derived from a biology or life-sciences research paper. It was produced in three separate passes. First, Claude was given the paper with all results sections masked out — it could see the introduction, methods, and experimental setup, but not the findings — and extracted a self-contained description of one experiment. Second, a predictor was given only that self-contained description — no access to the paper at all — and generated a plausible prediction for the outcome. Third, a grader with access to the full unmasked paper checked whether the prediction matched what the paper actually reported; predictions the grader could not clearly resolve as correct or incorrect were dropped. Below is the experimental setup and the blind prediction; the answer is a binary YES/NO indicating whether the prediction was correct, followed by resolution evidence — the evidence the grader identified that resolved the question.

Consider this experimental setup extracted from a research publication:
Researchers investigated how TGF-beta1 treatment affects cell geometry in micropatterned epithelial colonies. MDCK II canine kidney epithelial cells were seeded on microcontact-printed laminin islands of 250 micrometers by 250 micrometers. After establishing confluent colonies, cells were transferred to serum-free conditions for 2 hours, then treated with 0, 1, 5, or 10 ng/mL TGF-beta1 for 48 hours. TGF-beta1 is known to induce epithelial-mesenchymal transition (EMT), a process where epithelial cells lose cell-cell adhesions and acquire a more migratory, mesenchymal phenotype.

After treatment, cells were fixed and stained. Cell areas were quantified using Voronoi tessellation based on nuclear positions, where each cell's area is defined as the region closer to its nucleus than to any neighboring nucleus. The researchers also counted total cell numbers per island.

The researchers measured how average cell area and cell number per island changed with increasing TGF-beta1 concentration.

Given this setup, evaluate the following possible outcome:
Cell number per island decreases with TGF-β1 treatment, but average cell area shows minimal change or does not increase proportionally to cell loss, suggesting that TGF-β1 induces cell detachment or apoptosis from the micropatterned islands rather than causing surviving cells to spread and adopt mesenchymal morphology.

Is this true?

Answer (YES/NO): NO